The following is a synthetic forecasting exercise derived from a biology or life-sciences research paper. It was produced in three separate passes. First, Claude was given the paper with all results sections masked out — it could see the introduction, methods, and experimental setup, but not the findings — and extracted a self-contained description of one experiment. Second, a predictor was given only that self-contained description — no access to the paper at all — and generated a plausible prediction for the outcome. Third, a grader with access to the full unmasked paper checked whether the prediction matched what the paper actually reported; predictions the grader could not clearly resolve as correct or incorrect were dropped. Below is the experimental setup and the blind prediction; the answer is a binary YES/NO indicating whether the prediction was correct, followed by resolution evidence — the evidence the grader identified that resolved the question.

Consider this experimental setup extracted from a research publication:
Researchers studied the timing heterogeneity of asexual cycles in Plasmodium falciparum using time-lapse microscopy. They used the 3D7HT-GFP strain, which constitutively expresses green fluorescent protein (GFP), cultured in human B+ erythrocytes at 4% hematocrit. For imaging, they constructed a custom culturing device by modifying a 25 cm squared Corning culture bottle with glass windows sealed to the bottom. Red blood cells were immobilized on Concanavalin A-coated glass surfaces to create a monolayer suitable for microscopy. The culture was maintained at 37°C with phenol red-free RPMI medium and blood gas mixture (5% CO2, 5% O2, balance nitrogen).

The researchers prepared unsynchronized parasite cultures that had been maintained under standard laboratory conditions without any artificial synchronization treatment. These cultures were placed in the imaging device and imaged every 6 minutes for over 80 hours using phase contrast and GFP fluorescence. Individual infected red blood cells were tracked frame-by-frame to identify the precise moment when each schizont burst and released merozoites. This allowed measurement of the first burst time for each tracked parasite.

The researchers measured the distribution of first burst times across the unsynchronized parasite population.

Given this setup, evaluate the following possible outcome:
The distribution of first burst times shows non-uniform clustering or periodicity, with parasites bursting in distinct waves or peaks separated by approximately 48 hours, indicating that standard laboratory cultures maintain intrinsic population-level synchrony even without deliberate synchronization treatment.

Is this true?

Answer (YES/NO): NO